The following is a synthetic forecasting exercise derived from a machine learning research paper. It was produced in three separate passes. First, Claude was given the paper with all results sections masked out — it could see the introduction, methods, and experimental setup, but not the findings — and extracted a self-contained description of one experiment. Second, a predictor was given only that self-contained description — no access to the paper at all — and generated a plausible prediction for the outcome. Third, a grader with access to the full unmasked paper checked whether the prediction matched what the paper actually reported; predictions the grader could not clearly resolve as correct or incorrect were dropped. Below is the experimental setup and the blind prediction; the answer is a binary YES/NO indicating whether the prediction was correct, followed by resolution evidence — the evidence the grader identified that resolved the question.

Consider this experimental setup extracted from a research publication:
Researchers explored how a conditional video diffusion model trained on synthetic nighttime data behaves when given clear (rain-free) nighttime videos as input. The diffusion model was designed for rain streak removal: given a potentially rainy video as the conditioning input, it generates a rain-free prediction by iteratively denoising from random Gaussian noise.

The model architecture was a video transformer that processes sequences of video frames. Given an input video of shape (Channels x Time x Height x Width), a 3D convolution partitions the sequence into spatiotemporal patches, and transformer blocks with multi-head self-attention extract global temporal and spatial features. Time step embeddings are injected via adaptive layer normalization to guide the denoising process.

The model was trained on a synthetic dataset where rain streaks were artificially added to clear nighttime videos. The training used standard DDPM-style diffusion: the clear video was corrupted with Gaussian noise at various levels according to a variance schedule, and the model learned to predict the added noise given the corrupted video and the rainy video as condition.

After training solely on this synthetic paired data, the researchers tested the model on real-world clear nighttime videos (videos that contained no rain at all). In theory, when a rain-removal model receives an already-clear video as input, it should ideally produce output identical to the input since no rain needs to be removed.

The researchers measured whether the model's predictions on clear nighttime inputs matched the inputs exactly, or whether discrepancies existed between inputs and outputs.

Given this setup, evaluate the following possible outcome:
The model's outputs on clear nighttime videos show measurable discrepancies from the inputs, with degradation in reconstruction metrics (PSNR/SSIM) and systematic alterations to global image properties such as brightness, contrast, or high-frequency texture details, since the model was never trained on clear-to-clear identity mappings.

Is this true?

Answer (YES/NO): YES